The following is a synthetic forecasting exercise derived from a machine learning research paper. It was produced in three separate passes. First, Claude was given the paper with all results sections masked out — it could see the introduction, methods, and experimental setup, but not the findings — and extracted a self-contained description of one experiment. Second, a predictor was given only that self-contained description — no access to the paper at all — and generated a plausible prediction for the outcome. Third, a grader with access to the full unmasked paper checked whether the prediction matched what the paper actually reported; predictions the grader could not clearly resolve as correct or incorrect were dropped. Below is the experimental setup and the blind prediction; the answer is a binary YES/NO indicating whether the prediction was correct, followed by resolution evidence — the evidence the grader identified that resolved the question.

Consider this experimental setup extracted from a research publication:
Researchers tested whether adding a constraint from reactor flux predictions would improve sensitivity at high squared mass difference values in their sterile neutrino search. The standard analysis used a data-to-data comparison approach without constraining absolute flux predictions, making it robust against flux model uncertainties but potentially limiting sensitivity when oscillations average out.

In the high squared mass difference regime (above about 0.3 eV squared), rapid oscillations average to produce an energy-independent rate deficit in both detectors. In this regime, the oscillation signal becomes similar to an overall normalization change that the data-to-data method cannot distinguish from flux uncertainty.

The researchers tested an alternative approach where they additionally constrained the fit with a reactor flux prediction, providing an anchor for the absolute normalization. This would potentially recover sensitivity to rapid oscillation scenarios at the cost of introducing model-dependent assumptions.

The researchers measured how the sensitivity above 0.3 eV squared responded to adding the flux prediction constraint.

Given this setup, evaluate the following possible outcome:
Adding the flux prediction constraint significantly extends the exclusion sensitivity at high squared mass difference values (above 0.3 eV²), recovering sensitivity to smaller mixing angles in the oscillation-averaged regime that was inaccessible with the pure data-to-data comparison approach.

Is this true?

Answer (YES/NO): YES